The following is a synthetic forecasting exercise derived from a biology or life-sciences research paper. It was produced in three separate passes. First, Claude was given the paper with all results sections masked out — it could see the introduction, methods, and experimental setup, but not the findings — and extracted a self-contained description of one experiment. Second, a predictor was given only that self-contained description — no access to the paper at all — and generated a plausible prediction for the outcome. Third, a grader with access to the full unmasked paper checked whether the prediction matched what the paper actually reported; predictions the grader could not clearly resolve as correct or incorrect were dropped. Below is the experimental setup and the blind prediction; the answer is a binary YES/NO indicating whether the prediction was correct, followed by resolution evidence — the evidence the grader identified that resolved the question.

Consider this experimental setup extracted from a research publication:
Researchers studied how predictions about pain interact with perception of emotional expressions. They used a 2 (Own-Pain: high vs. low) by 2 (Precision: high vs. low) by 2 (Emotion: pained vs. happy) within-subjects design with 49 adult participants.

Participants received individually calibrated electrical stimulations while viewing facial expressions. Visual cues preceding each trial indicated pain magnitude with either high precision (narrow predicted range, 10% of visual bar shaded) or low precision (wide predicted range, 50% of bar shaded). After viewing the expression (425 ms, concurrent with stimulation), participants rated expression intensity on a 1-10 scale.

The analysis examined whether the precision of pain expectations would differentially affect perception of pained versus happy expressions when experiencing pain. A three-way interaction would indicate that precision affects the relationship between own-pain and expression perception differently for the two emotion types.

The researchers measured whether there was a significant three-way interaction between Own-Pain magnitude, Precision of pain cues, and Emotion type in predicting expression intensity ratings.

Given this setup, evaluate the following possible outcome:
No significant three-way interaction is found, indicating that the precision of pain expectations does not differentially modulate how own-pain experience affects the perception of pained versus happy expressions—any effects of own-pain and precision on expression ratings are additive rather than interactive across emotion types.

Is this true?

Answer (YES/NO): NO